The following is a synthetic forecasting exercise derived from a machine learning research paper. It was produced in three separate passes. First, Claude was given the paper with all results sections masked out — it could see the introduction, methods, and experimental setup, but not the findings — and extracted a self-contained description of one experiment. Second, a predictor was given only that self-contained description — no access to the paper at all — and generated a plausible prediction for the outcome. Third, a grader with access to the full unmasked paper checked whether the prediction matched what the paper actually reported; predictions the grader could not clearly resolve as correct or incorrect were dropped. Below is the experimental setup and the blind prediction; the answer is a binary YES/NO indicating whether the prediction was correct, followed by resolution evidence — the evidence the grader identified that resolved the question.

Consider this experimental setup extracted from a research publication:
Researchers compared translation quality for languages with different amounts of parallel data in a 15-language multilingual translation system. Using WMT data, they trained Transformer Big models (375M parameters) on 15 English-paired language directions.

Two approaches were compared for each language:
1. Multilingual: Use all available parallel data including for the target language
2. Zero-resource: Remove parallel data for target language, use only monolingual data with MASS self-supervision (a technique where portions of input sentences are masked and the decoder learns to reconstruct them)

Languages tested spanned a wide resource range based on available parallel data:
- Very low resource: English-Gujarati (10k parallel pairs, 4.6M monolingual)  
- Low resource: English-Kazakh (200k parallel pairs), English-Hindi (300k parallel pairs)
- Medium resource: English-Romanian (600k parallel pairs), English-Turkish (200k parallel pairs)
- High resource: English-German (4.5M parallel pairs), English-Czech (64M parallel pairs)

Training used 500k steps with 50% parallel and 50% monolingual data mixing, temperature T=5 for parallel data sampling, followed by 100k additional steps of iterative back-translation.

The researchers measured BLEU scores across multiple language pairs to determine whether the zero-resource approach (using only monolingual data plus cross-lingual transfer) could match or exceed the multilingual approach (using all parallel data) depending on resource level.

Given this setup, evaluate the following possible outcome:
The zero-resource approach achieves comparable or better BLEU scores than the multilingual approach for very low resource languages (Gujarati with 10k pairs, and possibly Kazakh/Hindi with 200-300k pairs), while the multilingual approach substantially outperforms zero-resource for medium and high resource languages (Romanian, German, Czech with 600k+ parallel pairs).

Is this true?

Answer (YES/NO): NO